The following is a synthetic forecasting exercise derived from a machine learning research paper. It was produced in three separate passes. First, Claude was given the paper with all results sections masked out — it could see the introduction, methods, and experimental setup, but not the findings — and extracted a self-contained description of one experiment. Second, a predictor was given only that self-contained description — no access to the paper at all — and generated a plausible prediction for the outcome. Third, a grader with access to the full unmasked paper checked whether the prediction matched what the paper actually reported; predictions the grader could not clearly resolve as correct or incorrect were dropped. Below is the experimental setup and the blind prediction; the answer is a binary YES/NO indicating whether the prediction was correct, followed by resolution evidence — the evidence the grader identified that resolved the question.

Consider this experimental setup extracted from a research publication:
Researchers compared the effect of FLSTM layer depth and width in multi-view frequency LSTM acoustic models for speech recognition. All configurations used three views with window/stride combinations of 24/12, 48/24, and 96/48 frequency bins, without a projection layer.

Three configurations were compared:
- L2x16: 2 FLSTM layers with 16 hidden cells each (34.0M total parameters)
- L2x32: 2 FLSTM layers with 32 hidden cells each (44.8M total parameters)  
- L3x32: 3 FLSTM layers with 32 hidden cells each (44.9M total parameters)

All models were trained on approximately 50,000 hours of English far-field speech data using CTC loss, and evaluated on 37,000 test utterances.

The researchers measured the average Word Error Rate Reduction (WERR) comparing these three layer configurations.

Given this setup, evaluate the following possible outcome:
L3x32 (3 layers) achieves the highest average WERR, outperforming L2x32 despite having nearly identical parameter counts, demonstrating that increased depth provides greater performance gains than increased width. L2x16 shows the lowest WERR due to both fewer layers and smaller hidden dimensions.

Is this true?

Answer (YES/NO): NO